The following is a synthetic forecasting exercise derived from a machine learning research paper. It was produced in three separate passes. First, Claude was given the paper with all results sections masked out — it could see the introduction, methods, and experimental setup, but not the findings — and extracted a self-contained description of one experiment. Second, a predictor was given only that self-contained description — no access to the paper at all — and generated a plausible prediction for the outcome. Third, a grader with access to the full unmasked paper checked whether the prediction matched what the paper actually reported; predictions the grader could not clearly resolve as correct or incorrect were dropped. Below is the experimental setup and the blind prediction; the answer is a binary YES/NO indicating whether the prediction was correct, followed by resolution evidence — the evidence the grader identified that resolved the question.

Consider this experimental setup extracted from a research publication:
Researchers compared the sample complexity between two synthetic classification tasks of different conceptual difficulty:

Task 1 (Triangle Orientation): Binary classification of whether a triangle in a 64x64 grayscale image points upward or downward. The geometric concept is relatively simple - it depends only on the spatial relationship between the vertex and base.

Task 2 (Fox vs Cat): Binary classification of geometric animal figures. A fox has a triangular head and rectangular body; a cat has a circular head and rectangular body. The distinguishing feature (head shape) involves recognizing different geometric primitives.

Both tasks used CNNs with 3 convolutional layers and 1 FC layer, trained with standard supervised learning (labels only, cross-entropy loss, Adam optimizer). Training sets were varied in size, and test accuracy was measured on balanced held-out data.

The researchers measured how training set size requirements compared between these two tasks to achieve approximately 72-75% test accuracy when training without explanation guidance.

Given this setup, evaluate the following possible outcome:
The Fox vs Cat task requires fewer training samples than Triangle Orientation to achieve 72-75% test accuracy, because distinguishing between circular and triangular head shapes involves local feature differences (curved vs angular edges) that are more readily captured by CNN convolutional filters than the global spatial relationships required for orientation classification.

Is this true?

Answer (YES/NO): NO